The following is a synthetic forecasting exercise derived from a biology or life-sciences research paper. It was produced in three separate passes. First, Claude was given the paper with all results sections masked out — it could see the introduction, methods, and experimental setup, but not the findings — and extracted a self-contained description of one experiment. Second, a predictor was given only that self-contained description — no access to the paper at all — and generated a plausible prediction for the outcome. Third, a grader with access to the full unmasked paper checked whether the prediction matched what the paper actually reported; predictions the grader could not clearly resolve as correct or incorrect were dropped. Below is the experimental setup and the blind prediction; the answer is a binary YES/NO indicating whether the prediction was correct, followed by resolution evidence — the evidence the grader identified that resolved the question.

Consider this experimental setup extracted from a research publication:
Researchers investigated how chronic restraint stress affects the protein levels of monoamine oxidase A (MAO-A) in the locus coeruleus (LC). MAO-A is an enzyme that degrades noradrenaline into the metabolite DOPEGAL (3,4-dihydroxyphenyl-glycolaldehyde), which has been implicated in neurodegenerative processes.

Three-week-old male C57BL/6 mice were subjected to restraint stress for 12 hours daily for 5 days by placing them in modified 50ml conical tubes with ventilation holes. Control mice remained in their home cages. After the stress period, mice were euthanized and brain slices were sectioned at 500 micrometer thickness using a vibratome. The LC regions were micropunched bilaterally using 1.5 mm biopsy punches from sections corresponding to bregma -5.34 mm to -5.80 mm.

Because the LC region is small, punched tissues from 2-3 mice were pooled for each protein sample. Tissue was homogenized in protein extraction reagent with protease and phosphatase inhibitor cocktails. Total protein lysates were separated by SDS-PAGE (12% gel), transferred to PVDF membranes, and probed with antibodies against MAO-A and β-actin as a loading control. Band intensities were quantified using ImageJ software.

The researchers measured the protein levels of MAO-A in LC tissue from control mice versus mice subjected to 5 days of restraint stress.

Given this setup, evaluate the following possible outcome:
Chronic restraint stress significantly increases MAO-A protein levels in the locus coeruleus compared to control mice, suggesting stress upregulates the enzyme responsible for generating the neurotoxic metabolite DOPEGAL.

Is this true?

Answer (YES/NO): YES